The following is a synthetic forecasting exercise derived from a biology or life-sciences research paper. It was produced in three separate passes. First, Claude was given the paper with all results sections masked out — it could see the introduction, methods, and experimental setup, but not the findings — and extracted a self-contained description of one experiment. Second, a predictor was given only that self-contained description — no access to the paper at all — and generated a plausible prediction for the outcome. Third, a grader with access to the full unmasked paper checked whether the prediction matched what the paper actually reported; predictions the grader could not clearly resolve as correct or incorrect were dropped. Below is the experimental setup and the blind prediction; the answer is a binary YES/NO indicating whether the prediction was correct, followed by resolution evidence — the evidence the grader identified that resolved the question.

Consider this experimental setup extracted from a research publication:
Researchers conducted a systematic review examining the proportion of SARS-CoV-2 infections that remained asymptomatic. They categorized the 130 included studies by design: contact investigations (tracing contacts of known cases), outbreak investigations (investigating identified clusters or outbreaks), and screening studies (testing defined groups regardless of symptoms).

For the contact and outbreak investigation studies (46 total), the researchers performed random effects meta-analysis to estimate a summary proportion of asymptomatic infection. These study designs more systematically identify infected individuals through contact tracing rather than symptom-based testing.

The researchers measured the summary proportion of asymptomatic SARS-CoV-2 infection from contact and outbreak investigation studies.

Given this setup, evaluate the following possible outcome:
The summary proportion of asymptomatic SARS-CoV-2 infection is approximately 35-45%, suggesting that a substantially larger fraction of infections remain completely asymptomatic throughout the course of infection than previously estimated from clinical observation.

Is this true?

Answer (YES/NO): NO